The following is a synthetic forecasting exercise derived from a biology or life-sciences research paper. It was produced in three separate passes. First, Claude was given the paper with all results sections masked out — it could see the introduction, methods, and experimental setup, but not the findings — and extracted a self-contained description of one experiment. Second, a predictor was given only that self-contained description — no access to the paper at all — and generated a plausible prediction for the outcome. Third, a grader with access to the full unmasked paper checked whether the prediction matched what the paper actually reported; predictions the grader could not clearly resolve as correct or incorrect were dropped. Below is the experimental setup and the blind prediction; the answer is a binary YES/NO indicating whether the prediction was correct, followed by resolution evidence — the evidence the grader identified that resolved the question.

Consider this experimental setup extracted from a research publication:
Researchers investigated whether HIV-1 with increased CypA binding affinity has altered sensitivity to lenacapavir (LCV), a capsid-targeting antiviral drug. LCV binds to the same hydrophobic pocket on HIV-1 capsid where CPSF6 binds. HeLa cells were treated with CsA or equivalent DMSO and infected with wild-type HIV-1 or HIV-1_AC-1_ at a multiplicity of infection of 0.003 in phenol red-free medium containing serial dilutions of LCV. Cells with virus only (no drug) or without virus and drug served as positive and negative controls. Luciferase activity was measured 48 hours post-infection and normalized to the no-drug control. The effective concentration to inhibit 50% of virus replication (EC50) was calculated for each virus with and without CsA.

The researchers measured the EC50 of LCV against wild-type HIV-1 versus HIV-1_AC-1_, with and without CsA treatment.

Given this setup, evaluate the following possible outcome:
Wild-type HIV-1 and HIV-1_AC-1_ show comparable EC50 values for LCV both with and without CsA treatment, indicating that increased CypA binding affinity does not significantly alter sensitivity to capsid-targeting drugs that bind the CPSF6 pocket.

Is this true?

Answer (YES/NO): NO